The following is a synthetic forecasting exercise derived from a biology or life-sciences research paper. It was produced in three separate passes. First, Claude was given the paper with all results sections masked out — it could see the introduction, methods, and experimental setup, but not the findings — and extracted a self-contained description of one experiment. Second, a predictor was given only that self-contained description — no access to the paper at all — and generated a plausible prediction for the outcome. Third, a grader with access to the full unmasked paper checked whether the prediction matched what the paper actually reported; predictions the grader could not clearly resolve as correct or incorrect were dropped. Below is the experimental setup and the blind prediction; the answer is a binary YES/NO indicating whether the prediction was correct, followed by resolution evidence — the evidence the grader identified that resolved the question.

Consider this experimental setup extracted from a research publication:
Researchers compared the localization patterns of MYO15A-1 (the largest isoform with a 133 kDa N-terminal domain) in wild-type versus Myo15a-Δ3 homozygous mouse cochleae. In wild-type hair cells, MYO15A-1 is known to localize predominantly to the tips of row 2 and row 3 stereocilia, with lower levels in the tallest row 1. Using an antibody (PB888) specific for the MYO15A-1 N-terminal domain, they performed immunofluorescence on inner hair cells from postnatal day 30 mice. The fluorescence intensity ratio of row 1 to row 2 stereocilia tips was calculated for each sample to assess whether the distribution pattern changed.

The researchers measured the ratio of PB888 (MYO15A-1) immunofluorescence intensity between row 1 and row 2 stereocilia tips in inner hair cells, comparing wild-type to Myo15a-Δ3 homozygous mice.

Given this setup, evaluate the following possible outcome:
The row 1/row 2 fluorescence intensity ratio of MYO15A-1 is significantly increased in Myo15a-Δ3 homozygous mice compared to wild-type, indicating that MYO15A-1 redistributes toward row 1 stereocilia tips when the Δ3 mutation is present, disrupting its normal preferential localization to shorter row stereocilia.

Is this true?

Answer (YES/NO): YES